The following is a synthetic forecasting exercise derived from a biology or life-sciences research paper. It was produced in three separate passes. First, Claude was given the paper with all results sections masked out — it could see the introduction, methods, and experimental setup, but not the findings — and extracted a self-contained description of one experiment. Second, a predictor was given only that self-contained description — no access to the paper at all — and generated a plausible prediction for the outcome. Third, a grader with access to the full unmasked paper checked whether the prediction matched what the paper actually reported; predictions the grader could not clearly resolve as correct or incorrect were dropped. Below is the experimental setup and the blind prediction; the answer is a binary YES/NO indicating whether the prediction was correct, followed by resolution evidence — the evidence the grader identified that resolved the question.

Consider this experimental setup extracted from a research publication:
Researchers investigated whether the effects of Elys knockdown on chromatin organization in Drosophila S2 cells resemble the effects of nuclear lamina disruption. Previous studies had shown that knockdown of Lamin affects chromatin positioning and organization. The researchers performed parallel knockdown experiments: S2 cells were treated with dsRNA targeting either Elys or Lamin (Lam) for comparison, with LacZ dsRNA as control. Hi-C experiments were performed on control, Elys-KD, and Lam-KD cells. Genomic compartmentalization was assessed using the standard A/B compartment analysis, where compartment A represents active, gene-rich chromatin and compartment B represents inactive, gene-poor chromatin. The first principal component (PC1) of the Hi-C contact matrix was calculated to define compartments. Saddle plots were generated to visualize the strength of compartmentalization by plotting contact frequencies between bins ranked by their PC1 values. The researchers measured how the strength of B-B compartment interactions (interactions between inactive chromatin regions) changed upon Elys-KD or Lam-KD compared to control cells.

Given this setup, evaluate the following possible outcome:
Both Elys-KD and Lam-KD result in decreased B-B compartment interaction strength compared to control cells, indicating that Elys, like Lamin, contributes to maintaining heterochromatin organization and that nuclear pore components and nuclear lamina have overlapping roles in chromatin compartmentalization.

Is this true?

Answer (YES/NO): NO